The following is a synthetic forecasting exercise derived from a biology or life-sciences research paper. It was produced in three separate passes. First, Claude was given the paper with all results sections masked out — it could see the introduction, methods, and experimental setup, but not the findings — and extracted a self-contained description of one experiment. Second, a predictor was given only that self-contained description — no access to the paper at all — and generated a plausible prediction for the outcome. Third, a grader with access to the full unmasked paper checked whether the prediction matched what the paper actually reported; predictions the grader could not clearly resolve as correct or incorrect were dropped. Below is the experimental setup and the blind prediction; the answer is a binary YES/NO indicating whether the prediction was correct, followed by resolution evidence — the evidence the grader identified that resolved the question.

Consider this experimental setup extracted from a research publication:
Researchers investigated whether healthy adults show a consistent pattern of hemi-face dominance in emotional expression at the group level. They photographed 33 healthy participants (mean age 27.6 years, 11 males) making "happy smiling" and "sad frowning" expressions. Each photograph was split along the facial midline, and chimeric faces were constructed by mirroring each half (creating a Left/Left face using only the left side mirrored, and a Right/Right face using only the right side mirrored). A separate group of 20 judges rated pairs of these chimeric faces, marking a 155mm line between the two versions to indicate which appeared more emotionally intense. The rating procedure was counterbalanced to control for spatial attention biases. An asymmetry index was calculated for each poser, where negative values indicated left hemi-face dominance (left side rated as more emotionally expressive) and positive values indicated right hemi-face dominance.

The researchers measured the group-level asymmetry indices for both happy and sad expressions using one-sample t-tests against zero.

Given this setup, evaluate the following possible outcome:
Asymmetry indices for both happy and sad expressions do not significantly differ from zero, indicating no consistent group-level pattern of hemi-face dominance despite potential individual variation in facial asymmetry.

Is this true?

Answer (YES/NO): YES